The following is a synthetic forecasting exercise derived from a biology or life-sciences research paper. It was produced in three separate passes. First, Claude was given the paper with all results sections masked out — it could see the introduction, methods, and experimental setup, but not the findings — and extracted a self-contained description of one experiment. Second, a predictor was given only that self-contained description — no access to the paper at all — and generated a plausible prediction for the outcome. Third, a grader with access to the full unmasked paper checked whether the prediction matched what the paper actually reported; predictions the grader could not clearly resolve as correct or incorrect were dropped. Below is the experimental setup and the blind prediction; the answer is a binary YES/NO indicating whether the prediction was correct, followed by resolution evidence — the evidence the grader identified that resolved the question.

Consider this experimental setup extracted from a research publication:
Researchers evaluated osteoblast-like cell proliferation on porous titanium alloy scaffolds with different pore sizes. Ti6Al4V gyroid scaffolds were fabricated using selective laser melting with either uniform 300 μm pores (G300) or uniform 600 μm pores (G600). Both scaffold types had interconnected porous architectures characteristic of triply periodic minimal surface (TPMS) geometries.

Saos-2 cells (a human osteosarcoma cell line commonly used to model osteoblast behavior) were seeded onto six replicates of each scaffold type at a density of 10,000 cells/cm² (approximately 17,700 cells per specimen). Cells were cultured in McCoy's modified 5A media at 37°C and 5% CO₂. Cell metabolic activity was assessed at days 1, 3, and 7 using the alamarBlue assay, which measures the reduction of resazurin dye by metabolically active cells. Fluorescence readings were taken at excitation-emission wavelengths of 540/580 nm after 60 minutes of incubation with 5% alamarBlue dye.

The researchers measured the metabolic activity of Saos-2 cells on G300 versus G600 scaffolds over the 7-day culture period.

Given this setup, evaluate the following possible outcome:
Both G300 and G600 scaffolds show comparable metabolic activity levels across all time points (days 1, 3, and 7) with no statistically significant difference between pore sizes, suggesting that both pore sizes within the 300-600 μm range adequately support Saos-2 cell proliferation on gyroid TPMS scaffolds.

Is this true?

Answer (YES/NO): YES